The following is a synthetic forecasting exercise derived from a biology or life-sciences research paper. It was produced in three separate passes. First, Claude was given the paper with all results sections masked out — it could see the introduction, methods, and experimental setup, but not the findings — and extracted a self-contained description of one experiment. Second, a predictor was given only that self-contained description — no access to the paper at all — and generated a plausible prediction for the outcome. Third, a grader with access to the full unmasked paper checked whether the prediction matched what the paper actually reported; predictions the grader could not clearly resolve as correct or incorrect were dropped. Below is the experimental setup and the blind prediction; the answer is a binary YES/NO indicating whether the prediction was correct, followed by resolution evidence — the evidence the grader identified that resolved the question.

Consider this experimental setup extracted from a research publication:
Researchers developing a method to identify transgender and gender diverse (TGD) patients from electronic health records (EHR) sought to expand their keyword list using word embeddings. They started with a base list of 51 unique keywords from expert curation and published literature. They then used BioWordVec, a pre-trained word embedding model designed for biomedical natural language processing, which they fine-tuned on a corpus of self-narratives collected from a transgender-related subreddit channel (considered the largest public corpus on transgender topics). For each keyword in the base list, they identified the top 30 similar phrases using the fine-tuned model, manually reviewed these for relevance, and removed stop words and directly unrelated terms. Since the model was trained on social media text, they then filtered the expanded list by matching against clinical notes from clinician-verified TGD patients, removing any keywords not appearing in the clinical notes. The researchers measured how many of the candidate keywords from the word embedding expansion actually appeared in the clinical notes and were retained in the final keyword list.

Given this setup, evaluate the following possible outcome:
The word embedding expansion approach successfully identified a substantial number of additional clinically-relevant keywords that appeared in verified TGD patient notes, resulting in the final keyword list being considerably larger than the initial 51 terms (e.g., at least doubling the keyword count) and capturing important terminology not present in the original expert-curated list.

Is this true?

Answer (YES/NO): YES